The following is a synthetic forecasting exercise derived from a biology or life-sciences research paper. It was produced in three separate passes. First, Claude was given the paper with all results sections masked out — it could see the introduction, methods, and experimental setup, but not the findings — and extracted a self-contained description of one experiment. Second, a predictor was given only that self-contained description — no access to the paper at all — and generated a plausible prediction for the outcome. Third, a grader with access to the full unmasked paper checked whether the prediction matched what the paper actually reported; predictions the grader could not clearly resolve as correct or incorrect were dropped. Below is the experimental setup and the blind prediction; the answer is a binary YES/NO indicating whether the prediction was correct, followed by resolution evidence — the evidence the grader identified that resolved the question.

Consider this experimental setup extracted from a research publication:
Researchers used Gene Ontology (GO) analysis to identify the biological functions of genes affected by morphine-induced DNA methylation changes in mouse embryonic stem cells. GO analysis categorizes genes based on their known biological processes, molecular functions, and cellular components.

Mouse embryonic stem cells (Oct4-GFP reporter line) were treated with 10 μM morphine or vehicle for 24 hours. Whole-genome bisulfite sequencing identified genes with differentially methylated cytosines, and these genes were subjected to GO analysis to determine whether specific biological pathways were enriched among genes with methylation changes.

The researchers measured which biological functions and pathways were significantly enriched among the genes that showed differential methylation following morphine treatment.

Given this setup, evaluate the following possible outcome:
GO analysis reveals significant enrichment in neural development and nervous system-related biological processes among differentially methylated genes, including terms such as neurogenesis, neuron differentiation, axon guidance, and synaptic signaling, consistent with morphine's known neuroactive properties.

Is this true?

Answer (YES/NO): NO